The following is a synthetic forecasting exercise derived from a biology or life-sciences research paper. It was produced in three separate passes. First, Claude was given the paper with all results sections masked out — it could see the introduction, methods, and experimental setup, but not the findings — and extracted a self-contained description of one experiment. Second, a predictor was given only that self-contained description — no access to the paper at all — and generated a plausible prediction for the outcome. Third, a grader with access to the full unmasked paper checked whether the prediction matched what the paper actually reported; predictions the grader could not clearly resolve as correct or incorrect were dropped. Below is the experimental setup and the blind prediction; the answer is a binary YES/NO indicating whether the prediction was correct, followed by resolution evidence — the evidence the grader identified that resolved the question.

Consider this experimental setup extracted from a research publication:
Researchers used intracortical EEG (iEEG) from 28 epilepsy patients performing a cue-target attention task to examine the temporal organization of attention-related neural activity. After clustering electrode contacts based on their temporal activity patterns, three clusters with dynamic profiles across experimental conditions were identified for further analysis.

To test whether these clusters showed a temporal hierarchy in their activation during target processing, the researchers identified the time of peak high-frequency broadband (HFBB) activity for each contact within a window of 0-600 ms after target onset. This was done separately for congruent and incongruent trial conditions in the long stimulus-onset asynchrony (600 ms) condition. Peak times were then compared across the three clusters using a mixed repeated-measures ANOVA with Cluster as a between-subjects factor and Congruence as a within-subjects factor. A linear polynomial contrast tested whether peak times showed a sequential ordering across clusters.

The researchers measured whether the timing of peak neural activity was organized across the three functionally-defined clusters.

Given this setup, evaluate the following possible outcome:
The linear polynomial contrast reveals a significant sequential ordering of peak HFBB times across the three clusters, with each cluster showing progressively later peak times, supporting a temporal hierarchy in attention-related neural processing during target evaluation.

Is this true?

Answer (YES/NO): YES